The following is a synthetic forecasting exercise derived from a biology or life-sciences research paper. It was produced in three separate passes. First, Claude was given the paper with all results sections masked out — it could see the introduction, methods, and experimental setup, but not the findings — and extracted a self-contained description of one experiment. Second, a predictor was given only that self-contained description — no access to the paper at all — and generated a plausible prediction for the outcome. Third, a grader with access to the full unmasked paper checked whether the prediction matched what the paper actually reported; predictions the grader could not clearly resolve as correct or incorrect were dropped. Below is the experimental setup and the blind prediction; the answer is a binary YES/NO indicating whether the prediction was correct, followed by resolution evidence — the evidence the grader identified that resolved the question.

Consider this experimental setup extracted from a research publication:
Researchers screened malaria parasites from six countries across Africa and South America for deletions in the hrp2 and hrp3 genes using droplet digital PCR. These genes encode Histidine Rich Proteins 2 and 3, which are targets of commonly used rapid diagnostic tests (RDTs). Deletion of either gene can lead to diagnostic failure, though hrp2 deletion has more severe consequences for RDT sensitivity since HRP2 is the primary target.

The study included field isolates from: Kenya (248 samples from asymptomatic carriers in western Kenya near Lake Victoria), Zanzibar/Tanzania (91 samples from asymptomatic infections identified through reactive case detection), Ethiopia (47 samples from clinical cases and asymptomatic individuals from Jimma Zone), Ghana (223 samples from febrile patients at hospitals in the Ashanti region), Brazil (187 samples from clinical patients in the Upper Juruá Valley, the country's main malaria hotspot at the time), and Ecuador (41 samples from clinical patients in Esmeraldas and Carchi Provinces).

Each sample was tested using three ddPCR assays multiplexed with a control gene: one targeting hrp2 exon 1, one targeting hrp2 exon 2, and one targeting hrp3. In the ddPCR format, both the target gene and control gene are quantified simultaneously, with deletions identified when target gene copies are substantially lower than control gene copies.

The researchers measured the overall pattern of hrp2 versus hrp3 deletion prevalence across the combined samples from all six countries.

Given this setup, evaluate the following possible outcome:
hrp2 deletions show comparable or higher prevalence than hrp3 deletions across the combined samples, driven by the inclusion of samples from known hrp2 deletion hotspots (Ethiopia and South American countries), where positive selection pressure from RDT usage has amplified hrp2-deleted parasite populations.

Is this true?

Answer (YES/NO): NO